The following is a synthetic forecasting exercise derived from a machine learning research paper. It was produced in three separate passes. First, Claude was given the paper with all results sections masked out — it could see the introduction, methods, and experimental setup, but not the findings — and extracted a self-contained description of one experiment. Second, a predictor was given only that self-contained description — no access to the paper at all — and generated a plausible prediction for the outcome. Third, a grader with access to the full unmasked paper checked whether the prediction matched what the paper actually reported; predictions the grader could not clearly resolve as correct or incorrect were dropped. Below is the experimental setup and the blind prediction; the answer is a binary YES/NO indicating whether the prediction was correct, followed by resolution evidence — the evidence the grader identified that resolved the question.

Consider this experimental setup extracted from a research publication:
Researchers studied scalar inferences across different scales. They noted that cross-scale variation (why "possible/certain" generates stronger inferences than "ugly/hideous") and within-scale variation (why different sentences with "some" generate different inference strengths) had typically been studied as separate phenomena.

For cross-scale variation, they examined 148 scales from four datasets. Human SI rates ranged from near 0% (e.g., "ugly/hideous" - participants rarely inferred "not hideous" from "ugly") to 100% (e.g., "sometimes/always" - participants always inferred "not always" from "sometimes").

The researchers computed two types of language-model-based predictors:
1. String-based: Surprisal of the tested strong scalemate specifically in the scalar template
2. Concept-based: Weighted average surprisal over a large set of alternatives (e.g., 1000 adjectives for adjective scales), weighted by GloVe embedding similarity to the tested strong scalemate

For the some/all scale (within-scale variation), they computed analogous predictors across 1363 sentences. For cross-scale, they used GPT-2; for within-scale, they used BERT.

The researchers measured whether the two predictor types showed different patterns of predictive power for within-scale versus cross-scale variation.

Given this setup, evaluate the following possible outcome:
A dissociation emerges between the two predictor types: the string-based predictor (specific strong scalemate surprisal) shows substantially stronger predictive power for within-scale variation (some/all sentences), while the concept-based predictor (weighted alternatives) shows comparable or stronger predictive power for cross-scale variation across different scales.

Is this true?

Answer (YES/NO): NO